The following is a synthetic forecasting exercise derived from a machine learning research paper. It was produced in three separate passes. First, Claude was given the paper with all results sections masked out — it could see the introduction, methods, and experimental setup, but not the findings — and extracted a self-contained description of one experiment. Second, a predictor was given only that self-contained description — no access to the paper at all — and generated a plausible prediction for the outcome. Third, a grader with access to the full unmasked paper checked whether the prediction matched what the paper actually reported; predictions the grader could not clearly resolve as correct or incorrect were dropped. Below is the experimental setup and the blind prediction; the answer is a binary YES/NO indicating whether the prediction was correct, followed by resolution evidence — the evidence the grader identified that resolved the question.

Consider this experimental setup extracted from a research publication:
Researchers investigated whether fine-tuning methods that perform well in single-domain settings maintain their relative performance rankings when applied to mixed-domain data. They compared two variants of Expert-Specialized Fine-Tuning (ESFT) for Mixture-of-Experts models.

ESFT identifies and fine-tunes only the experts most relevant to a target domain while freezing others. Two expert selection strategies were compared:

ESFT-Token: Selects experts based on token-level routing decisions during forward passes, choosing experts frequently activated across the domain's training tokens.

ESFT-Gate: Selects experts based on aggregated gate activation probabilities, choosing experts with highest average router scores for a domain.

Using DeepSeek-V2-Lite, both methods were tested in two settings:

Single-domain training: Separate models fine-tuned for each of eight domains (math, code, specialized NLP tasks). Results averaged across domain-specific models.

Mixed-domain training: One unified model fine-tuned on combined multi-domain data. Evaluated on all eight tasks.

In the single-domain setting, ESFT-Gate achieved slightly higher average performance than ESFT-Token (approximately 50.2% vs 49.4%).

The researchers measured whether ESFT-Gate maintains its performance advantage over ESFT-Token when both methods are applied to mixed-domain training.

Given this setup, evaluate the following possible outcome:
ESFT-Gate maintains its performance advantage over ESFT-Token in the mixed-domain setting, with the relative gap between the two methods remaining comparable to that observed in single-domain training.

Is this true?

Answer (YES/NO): YES